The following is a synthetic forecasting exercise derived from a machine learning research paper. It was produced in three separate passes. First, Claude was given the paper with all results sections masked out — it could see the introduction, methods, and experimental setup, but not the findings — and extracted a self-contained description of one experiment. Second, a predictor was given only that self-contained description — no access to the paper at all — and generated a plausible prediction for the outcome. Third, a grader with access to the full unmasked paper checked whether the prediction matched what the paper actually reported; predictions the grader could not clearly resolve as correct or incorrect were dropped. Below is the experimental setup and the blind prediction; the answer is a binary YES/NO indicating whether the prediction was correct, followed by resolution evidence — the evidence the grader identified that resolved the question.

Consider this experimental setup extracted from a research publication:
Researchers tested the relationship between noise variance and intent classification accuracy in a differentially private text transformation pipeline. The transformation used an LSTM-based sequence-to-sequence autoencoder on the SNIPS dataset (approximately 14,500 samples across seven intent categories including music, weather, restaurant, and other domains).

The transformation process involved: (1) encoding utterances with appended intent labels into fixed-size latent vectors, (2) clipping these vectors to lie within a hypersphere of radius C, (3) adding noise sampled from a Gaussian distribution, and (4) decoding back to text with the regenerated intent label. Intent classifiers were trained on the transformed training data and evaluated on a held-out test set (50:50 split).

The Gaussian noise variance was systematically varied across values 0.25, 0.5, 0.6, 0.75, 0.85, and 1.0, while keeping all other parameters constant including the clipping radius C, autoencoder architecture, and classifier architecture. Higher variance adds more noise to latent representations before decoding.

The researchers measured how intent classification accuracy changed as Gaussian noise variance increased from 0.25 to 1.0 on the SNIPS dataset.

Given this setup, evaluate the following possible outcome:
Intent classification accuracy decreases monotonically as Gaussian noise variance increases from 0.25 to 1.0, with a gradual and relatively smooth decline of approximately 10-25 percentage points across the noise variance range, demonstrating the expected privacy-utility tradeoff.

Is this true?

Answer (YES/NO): NO